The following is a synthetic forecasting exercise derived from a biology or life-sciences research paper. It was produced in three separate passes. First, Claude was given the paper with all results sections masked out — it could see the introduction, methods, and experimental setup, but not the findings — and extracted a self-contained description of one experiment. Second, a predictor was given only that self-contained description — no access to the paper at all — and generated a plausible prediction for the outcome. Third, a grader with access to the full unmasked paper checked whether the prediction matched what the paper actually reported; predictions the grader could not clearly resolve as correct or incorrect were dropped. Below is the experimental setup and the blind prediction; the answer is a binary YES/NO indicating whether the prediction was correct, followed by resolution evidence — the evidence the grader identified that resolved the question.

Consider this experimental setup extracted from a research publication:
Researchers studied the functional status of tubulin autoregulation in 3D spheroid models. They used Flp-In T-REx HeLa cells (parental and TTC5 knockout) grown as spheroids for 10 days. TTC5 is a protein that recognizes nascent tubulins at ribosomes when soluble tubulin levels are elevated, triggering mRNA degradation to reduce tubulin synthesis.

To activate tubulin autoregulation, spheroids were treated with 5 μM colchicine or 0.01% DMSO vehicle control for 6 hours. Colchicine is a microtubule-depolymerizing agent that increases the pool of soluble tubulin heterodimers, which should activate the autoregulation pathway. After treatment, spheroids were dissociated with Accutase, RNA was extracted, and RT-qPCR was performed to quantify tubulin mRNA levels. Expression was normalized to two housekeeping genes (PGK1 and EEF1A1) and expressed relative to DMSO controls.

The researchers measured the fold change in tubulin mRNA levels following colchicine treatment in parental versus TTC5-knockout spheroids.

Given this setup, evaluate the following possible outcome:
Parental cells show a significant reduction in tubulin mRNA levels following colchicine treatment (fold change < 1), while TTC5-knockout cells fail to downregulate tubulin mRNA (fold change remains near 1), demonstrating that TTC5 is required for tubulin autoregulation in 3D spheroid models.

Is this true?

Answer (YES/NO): YES